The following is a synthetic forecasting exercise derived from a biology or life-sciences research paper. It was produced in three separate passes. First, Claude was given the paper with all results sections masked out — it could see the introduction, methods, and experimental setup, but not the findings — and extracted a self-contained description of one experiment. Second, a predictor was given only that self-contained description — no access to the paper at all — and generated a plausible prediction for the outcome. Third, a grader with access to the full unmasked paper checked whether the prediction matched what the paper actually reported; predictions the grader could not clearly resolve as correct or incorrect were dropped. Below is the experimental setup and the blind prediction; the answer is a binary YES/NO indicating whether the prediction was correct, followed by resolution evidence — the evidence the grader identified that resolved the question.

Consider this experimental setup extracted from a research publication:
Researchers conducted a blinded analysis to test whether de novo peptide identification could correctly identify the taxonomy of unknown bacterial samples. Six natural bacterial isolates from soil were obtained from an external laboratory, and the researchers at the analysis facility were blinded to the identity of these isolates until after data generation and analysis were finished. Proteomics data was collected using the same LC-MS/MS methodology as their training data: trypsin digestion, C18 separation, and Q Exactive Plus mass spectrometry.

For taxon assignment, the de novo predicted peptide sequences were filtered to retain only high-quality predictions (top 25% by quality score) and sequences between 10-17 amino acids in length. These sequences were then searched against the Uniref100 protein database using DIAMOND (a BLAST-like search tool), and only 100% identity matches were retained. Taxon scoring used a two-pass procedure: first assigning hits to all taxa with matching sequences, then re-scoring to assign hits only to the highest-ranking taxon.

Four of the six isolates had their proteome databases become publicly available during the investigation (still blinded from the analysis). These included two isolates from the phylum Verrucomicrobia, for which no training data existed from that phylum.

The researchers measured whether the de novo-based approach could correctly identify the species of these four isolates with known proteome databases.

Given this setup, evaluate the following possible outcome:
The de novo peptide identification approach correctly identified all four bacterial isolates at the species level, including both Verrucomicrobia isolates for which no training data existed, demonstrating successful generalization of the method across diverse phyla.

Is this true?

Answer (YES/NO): YES